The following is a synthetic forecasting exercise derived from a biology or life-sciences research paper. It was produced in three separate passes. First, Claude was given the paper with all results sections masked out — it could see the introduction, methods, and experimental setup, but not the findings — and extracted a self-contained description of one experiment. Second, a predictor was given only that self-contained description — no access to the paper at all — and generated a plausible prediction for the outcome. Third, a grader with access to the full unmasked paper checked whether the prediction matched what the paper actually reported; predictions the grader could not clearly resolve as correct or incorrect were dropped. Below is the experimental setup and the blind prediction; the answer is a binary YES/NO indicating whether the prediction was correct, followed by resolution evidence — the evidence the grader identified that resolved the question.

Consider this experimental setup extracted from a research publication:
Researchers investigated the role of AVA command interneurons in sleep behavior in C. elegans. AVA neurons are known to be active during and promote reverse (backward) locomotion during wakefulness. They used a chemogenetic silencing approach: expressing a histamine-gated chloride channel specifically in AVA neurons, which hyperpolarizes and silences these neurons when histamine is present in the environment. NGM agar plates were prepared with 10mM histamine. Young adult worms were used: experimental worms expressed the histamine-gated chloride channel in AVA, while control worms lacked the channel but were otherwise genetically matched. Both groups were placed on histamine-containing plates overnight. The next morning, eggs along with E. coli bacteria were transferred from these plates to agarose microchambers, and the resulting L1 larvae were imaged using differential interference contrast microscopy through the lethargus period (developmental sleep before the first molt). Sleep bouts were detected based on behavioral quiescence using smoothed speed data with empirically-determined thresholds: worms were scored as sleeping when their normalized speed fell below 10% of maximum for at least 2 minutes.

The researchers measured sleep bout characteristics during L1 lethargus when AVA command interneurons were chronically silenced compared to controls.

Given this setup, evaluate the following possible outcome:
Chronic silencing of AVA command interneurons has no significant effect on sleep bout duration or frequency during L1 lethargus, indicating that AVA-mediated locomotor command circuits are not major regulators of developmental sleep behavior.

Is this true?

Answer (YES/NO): YES